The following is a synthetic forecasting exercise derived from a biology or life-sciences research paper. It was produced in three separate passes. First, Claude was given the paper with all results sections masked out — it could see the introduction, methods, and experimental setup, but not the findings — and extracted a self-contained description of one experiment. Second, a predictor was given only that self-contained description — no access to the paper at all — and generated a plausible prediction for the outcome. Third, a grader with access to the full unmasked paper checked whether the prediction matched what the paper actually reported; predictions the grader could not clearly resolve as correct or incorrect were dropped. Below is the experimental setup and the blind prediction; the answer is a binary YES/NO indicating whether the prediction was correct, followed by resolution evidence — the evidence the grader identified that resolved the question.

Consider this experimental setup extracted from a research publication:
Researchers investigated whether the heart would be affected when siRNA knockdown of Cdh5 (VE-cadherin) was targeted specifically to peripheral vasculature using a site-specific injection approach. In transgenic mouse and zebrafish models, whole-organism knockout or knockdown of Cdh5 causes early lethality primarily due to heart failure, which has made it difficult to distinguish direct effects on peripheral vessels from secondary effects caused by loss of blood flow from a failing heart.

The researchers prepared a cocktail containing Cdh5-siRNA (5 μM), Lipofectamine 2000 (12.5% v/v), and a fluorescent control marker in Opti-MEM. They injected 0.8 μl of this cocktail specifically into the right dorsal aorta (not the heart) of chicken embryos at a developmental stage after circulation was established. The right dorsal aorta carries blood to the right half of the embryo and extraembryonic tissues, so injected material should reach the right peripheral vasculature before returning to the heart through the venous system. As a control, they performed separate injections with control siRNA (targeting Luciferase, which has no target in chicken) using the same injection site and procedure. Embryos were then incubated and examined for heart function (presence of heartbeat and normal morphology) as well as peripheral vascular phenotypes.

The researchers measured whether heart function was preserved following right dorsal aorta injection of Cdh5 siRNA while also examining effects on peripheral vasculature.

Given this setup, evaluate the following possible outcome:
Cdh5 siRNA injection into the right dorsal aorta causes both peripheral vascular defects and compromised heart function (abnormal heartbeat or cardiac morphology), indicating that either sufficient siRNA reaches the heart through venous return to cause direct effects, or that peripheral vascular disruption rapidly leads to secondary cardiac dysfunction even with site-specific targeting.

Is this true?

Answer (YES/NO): NO